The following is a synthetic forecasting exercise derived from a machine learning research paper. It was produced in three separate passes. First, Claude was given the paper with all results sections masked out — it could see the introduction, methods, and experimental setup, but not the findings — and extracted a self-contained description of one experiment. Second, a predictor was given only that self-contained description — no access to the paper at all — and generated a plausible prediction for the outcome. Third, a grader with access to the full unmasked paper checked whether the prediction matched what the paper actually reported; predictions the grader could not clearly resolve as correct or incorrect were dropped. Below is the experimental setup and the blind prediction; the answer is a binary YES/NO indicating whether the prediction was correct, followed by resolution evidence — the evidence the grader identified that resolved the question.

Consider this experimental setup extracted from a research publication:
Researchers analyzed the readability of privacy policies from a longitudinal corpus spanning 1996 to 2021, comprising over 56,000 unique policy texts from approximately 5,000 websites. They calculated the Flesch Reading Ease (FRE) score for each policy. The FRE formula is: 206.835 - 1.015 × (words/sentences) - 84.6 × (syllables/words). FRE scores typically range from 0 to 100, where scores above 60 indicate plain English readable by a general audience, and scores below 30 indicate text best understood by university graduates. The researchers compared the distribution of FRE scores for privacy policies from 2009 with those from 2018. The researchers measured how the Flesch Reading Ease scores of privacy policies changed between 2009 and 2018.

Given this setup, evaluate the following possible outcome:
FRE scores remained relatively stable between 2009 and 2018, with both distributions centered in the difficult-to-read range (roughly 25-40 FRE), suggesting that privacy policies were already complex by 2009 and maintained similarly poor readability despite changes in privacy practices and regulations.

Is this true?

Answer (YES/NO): NO